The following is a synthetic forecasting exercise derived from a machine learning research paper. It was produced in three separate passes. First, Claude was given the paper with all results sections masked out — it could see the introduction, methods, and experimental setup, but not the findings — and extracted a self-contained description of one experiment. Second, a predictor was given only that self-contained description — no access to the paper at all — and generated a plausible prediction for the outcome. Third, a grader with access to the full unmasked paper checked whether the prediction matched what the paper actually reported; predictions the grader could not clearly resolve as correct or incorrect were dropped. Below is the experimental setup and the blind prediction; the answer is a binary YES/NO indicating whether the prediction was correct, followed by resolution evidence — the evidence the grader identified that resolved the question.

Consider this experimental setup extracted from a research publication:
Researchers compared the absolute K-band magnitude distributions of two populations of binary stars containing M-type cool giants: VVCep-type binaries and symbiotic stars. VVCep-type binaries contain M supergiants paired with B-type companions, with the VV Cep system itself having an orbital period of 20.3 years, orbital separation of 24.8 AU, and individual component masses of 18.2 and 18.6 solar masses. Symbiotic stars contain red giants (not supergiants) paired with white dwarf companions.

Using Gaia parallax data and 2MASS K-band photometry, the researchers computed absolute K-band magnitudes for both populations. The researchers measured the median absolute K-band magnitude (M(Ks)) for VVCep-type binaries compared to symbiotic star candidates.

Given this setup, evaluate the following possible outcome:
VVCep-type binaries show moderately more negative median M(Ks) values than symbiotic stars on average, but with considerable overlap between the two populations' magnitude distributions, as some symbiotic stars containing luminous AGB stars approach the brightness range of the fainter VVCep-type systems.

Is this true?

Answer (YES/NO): NO